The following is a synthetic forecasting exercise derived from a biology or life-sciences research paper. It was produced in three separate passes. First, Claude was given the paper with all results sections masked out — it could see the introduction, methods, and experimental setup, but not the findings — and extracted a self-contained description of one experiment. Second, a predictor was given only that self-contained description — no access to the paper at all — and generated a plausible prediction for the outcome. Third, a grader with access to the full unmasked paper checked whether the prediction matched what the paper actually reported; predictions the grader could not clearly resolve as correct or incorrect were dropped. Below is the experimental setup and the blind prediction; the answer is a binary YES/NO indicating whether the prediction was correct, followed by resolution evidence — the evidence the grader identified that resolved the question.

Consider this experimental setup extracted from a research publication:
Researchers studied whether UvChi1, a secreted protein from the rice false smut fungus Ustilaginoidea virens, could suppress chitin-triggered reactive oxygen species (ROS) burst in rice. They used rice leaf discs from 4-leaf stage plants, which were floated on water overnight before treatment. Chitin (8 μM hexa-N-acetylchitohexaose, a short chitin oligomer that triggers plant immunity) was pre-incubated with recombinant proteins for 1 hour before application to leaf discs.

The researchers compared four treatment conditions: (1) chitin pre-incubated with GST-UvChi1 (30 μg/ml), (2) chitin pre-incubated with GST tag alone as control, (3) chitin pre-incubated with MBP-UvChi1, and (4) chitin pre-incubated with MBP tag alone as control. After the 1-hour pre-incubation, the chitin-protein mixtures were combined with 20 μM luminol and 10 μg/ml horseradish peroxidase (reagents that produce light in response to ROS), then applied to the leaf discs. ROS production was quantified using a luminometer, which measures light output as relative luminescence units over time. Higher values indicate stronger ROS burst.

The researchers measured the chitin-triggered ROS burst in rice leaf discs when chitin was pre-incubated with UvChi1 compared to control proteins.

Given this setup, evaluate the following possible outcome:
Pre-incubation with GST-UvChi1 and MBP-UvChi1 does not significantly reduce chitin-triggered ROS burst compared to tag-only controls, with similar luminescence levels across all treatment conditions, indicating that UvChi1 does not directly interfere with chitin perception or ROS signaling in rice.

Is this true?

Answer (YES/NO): NO